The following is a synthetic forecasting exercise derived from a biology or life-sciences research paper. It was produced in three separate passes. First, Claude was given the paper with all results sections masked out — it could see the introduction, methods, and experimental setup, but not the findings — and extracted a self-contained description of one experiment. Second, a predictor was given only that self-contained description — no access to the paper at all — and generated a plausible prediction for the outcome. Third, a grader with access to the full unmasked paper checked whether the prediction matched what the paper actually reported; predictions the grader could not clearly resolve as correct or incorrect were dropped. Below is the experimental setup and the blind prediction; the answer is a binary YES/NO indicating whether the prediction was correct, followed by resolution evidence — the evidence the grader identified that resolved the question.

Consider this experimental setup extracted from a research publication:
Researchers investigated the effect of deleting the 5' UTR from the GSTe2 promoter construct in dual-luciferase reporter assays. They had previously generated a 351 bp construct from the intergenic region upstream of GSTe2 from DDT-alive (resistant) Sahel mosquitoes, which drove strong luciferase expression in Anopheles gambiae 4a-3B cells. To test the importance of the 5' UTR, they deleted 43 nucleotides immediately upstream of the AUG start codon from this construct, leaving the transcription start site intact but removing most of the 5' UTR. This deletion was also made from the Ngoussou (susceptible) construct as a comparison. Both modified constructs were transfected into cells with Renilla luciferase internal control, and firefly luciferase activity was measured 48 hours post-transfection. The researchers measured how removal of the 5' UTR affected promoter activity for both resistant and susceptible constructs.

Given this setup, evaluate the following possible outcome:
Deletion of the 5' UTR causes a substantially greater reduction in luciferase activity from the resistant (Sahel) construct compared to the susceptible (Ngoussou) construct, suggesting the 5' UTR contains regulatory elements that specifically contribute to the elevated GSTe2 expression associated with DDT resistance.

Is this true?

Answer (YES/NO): NO